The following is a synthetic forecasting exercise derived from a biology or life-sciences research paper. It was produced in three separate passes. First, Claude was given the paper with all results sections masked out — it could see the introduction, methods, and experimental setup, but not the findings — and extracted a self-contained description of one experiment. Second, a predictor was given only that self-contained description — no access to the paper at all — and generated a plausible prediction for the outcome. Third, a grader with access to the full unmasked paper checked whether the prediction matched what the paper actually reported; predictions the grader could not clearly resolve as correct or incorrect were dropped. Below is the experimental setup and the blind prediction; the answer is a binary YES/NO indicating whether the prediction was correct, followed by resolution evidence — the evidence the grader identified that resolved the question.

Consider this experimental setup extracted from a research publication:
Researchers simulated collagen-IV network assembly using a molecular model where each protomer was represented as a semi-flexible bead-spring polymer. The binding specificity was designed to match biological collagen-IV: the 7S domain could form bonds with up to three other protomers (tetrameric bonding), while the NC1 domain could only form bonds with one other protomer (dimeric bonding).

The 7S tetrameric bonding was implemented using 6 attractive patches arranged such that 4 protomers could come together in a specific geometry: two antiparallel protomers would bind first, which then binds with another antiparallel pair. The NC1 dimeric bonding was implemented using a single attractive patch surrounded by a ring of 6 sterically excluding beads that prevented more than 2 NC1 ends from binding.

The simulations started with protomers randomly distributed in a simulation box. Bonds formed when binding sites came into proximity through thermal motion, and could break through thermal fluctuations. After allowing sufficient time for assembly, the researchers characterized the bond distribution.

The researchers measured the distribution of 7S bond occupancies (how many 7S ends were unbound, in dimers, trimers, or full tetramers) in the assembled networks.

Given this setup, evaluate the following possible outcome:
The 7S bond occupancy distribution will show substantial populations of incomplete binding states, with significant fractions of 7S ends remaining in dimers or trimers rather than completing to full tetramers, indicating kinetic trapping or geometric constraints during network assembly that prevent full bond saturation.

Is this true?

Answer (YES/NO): YES